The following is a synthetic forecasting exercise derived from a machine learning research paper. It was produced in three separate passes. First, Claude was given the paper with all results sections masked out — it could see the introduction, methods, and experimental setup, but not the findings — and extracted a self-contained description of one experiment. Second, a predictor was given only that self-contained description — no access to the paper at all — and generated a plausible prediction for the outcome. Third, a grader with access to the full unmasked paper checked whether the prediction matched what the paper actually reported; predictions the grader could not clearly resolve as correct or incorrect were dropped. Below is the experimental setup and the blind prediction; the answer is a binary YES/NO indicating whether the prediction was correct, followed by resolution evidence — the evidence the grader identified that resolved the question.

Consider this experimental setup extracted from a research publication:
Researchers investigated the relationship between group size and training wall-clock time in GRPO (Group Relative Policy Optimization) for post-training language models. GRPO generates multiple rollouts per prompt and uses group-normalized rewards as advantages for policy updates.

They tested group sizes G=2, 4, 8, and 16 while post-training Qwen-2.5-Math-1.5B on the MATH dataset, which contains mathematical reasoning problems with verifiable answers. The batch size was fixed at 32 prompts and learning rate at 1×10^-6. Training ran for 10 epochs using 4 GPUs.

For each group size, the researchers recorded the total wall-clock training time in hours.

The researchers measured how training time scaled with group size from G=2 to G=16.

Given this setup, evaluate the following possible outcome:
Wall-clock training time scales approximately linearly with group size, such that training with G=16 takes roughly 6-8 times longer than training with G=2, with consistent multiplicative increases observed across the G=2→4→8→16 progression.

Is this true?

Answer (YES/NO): NO